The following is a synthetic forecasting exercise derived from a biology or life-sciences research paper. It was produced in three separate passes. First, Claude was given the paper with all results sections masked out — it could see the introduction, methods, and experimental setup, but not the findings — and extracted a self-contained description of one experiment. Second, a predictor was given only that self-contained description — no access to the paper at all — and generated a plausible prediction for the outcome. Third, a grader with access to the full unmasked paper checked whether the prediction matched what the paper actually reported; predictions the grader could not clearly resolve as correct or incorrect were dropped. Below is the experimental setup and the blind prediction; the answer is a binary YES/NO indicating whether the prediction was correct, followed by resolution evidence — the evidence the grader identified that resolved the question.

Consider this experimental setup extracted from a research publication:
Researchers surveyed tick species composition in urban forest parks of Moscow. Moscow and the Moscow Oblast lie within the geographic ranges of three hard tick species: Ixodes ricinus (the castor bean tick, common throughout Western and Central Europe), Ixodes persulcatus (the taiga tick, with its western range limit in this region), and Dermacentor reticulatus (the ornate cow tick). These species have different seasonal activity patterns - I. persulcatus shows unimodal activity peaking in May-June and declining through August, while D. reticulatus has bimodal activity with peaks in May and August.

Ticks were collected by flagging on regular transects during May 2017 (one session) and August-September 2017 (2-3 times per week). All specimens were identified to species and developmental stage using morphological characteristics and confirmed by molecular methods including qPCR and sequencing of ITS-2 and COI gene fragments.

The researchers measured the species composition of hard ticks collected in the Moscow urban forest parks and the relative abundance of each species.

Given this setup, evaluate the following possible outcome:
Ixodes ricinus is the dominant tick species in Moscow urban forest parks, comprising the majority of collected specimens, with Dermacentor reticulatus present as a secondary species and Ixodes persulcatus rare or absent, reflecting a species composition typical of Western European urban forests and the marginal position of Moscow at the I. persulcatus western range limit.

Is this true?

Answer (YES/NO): NO